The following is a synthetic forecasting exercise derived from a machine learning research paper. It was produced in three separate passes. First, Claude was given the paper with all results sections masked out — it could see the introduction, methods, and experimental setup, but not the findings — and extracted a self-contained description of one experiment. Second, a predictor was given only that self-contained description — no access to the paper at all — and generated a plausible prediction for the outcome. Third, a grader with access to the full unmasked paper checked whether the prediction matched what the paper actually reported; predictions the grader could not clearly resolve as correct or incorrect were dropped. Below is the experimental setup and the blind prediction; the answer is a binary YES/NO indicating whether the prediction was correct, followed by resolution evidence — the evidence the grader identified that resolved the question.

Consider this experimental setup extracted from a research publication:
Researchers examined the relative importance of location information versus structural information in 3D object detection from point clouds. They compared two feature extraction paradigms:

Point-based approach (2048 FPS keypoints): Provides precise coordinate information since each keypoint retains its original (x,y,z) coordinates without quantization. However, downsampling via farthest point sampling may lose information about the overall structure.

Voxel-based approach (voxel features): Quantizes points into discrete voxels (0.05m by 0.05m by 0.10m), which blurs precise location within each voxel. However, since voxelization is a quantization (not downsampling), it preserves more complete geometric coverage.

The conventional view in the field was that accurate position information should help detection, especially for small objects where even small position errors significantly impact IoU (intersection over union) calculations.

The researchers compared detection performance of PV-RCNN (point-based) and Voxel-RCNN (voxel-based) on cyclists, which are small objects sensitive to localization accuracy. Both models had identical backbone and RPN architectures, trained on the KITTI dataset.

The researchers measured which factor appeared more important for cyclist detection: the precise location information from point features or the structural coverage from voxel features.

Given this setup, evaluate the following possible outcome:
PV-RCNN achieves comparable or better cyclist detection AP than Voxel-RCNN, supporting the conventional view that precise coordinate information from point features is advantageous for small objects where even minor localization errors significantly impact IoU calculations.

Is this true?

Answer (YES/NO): NO